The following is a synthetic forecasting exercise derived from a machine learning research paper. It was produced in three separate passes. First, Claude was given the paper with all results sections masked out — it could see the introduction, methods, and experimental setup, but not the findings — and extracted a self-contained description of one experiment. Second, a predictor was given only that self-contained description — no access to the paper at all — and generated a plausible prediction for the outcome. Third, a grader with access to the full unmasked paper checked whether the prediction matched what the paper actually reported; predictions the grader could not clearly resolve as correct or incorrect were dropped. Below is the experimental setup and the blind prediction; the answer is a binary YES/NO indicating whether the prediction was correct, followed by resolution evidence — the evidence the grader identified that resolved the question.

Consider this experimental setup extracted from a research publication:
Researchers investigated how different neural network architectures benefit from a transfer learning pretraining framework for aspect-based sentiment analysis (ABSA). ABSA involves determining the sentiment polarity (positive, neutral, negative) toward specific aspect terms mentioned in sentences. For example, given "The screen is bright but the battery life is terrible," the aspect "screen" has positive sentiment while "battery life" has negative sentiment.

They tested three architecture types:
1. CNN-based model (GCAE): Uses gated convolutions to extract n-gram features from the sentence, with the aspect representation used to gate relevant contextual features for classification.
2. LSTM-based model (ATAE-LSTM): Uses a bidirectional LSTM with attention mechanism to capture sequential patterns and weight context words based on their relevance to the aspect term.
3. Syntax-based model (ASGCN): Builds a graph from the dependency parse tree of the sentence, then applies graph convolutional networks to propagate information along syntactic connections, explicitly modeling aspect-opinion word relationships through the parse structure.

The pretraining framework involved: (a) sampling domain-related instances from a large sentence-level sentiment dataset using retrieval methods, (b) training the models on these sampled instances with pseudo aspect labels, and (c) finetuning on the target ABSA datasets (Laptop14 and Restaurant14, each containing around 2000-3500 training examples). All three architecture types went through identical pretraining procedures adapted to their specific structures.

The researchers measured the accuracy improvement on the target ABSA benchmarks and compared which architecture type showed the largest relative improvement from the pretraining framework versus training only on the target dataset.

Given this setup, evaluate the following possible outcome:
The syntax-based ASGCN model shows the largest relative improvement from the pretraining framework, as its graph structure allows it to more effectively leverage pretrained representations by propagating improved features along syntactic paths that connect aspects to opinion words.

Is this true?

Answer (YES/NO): NO